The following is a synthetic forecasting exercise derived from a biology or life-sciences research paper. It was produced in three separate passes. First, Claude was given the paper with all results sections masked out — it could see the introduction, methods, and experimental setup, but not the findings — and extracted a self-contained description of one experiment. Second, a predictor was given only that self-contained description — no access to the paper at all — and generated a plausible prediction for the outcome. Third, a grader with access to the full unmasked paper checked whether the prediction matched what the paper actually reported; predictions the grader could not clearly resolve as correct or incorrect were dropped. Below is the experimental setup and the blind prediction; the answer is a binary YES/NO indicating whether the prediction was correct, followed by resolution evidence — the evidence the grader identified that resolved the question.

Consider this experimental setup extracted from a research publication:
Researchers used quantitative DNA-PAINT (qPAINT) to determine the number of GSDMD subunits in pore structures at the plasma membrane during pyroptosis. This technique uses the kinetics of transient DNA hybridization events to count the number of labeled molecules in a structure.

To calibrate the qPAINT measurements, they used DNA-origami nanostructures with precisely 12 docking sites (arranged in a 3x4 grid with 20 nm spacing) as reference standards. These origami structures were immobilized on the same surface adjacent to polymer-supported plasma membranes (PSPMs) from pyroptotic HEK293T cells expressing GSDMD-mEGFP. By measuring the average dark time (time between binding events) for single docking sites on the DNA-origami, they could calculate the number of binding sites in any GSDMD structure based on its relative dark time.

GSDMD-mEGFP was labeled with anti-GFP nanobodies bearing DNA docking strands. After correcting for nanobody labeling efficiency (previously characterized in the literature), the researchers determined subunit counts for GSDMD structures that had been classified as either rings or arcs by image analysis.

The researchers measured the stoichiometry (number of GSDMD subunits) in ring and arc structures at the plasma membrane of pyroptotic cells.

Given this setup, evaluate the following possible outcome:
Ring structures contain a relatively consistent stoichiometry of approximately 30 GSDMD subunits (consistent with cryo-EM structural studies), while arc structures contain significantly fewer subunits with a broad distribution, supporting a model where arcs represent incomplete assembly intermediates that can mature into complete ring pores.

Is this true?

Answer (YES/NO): NO